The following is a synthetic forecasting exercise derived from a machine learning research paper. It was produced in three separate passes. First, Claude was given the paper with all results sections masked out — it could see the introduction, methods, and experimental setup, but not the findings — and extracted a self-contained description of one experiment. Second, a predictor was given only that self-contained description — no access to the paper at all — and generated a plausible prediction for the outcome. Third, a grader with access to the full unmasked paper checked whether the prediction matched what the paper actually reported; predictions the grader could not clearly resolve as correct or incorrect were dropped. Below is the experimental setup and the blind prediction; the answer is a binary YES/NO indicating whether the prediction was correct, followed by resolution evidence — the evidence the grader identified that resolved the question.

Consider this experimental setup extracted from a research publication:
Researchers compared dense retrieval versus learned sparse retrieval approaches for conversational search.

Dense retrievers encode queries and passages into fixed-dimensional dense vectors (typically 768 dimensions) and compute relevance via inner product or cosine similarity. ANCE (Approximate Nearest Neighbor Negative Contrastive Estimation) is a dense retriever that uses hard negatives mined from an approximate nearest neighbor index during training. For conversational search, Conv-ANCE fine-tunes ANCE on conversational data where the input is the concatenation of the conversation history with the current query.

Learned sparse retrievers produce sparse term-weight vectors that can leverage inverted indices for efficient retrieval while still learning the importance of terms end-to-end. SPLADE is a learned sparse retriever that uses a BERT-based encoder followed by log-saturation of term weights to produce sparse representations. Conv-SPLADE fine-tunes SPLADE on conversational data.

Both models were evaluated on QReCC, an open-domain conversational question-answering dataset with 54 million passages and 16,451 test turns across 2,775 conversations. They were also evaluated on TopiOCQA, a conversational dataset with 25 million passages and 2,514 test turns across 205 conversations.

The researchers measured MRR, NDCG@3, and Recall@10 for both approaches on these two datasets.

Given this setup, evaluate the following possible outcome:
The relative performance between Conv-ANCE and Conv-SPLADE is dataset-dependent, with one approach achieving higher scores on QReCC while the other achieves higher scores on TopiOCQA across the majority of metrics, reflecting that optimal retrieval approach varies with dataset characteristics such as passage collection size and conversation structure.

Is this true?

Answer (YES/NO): NO